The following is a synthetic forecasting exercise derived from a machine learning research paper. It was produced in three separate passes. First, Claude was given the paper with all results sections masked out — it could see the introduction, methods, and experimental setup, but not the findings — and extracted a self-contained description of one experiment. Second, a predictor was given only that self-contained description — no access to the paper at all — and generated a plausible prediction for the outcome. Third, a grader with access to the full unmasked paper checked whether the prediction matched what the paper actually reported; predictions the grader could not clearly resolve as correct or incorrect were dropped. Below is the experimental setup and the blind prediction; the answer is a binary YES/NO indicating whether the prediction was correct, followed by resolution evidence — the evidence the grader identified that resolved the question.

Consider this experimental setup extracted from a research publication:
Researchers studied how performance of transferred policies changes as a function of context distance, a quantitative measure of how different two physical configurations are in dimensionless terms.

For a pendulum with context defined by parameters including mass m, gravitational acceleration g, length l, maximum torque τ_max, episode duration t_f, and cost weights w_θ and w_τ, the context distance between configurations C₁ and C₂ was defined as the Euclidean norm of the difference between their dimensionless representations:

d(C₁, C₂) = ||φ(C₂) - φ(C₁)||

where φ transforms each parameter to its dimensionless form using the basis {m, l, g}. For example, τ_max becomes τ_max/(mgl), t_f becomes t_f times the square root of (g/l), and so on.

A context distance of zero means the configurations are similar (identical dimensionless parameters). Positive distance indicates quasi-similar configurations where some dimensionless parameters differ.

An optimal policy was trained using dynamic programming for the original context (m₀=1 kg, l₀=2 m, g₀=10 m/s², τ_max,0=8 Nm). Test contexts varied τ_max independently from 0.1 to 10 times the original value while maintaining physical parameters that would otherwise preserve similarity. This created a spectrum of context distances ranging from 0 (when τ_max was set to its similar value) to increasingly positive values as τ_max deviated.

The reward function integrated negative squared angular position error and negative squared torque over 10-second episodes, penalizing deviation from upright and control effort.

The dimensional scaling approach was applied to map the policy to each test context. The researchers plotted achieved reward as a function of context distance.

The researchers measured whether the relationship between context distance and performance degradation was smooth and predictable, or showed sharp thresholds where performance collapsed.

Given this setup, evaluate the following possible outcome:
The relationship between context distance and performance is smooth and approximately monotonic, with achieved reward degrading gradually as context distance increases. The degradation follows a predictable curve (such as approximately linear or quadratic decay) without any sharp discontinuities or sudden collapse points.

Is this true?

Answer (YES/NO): NO